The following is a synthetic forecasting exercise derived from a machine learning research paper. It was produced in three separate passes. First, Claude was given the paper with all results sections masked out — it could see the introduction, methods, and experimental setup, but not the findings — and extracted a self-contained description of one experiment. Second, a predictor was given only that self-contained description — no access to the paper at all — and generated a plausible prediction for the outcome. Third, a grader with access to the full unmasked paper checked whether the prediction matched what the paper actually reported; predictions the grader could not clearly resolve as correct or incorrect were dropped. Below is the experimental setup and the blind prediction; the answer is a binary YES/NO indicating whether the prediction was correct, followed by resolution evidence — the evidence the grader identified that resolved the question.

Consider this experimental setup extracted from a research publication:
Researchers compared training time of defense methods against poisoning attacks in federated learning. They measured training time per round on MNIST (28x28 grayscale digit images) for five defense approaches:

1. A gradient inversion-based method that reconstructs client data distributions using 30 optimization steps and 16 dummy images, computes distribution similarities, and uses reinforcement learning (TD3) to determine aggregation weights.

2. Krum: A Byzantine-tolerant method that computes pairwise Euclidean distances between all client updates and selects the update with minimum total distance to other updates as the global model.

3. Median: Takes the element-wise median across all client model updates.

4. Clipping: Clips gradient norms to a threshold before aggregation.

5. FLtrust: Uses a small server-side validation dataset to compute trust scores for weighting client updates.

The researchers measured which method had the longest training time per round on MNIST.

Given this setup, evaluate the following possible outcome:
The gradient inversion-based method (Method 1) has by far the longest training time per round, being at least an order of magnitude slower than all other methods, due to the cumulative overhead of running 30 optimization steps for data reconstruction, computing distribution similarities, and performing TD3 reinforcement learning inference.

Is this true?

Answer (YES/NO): NO